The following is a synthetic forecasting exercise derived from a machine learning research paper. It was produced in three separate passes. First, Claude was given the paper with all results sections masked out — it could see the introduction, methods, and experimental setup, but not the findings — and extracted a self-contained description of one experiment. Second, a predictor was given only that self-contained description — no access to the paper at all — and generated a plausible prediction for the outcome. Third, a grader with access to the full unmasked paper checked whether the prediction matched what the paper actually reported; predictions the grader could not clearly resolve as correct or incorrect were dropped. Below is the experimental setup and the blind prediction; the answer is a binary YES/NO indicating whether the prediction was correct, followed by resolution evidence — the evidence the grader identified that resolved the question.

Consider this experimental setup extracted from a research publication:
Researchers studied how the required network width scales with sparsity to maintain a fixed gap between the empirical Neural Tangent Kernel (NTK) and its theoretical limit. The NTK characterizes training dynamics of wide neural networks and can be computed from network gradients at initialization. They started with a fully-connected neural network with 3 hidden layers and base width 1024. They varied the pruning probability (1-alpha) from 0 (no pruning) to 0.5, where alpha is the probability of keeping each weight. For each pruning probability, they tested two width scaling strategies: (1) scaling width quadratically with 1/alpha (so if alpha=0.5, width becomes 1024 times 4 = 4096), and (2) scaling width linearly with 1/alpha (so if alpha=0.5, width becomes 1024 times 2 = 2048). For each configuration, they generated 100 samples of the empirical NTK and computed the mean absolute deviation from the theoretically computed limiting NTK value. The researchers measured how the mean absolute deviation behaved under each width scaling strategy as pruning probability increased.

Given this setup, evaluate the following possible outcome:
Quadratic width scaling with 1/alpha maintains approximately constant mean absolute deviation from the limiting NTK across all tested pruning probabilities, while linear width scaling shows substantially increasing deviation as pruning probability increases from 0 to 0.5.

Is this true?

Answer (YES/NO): NO